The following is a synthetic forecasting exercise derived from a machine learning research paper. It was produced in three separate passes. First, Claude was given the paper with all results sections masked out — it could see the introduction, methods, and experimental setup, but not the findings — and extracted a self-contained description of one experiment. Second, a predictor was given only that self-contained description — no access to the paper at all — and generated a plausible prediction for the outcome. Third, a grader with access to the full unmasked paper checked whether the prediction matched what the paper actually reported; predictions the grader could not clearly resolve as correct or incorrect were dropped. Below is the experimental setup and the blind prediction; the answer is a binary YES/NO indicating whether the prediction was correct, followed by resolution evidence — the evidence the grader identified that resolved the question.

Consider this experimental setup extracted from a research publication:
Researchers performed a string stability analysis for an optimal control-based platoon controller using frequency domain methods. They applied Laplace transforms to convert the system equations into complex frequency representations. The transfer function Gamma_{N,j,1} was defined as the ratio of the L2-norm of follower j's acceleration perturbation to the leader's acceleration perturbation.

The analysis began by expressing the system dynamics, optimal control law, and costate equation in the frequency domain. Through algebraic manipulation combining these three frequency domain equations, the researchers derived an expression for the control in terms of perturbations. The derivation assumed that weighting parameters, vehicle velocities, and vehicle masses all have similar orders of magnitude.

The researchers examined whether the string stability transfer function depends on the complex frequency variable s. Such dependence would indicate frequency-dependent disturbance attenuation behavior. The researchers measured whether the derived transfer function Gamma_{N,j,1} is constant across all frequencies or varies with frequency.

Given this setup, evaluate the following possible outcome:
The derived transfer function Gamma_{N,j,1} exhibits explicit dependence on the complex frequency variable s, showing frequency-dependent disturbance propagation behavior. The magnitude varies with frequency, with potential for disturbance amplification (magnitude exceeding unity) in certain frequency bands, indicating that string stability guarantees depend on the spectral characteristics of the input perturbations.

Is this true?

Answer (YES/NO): NO